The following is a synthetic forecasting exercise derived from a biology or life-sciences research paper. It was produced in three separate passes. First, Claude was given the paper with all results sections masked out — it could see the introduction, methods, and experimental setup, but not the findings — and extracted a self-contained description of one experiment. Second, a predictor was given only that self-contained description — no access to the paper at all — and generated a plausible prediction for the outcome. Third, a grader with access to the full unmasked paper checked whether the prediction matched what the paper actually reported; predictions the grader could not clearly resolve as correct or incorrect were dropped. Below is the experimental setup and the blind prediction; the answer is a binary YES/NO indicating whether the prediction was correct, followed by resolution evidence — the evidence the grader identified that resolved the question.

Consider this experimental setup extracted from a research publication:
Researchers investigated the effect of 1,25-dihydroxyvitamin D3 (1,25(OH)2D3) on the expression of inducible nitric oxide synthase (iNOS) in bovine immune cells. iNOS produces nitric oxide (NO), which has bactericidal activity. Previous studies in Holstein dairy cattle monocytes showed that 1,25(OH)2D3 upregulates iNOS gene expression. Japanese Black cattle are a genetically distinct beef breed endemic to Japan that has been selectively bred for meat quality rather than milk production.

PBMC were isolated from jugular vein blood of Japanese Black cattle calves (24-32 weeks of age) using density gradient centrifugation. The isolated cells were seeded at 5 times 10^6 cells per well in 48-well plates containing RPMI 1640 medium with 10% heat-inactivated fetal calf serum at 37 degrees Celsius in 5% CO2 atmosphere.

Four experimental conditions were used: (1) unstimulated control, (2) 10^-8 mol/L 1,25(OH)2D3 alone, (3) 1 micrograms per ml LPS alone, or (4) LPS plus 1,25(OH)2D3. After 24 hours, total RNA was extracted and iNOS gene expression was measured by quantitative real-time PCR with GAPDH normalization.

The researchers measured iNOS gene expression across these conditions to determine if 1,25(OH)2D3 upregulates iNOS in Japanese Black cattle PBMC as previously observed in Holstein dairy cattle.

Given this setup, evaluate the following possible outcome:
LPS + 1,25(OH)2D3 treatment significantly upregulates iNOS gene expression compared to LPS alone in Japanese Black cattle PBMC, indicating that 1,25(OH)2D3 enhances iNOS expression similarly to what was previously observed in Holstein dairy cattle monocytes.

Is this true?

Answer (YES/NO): YES